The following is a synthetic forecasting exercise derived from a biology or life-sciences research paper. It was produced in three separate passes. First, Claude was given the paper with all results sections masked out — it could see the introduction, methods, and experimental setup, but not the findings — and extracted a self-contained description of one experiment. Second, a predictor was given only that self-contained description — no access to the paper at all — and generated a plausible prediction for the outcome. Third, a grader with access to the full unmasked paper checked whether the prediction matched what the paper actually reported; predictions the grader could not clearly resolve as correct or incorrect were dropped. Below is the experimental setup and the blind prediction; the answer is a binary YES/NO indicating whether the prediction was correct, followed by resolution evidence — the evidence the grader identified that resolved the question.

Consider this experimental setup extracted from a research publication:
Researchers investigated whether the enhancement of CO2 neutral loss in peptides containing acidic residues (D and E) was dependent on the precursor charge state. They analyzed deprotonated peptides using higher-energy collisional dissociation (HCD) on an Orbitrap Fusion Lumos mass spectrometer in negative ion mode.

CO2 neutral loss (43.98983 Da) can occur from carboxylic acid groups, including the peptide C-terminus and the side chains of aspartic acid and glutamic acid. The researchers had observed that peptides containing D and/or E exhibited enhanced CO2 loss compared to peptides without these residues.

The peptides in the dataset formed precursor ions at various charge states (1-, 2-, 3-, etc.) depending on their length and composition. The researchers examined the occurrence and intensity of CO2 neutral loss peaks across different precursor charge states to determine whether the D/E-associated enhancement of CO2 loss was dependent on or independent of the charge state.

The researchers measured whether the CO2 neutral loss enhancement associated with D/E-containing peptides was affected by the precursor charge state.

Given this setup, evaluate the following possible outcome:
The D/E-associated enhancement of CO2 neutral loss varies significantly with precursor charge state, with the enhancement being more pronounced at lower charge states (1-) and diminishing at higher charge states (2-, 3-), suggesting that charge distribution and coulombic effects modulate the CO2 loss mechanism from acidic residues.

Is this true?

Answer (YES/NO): NO